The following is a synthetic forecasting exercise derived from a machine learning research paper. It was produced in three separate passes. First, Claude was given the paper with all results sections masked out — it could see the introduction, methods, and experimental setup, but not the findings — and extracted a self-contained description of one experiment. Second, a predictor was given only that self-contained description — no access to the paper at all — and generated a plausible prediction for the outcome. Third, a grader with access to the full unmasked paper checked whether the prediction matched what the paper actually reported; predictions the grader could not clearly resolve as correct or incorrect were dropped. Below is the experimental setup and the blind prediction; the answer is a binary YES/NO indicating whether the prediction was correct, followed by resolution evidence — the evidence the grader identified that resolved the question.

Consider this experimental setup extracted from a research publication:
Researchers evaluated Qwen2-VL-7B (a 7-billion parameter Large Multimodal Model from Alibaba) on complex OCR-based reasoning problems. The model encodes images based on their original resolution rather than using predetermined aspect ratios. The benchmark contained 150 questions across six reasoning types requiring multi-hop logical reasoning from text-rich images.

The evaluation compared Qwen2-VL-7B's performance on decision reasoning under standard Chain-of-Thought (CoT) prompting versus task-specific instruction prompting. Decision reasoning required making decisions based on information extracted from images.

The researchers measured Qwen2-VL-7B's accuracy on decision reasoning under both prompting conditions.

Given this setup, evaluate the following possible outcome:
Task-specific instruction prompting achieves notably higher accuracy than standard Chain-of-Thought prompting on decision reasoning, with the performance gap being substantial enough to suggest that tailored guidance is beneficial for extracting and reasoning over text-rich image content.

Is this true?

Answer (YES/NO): NO